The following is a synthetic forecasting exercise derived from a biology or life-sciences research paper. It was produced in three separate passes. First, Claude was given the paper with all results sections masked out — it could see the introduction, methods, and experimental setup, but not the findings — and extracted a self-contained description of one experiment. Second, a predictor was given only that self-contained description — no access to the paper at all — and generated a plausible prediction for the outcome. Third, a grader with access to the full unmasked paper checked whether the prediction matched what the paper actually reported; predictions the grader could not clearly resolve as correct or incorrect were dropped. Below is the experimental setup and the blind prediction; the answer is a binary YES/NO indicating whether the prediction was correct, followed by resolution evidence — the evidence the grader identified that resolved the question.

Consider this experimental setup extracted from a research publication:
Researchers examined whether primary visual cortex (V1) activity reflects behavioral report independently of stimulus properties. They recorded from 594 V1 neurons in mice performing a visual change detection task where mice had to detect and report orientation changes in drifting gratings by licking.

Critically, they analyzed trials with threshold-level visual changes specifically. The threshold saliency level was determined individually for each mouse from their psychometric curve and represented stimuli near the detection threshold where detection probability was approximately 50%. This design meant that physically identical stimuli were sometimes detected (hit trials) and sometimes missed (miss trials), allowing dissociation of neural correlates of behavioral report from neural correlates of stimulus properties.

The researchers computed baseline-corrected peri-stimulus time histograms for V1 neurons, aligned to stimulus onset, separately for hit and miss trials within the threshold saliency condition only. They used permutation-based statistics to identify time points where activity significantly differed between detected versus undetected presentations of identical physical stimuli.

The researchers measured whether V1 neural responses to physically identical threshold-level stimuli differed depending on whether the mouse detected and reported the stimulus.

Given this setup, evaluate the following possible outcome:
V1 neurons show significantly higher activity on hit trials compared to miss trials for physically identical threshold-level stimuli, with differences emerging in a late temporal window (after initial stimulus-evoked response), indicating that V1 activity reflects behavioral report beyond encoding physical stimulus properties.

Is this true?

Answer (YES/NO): YES